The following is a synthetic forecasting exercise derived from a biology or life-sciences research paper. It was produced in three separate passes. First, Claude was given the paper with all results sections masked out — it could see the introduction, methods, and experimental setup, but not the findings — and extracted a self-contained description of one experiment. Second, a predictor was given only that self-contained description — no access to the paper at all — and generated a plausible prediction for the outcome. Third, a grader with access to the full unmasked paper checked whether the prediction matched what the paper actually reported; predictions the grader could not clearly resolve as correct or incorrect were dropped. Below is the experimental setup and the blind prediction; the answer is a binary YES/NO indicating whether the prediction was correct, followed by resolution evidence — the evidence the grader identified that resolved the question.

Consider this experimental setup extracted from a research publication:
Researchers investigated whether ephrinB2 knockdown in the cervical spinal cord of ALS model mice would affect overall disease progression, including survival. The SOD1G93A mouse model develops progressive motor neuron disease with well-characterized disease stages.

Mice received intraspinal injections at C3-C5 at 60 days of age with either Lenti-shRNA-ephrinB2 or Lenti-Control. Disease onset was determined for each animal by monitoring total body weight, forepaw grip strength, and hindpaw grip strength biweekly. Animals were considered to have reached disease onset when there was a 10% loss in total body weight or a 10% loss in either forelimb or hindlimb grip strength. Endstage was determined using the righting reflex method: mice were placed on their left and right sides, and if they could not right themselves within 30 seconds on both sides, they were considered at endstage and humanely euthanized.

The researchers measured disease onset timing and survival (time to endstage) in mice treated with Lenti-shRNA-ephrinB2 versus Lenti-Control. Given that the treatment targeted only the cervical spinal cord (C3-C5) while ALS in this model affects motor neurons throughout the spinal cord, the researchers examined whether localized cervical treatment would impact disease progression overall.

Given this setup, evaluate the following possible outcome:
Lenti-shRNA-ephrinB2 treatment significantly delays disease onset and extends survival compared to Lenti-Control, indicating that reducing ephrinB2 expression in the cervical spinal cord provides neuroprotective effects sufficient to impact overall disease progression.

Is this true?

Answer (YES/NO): NO